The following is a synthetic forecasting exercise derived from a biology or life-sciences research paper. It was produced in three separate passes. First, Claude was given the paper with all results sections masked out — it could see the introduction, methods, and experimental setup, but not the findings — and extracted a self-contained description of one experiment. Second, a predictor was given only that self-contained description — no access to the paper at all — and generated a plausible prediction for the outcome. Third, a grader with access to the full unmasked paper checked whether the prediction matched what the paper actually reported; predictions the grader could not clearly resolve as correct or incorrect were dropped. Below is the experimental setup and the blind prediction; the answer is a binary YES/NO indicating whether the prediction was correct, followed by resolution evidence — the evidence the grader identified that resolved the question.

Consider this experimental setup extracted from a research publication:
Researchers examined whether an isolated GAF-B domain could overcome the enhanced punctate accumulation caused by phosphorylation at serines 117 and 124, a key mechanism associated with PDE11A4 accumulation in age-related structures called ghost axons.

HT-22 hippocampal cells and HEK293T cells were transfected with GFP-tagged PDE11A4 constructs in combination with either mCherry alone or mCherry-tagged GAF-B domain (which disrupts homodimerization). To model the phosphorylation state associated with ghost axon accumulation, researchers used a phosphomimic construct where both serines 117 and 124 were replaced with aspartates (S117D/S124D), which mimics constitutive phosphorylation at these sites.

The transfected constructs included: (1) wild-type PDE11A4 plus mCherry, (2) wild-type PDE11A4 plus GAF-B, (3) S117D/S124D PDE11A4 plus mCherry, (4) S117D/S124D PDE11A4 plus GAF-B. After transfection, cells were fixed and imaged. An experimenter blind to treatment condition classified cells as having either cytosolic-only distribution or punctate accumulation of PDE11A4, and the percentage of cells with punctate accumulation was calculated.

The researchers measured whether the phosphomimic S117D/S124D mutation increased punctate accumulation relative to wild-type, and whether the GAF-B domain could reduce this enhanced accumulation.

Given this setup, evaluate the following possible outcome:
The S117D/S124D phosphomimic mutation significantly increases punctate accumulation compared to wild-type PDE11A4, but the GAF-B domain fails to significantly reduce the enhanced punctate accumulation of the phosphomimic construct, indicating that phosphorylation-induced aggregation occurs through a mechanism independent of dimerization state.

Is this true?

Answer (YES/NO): NO